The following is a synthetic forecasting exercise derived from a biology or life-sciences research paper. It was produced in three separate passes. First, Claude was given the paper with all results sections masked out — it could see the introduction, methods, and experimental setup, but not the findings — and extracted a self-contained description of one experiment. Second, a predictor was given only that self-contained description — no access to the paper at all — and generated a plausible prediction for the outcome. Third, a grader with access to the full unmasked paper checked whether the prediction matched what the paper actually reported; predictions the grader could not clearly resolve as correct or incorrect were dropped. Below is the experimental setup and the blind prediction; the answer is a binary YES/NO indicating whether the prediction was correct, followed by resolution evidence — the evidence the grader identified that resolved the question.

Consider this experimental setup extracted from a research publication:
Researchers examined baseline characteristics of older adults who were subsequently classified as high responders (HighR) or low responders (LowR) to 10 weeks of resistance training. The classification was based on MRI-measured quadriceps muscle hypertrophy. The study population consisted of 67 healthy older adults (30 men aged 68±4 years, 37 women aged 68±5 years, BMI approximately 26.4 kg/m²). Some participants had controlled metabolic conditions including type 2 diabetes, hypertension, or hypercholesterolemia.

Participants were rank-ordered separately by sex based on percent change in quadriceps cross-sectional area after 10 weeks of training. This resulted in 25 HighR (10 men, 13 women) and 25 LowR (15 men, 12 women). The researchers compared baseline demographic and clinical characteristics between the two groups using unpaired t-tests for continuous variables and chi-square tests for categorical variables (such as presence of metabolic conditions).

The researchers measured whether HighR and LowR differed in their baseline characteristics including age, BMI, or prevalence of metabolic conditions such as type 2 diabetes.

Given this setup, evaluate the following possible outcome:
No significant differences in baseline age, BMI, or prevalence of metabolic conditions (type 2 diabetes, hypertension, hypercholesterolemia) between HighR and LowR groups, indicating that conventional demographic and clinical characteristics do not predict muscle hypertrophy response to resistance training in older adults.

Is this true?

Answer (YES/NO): YES